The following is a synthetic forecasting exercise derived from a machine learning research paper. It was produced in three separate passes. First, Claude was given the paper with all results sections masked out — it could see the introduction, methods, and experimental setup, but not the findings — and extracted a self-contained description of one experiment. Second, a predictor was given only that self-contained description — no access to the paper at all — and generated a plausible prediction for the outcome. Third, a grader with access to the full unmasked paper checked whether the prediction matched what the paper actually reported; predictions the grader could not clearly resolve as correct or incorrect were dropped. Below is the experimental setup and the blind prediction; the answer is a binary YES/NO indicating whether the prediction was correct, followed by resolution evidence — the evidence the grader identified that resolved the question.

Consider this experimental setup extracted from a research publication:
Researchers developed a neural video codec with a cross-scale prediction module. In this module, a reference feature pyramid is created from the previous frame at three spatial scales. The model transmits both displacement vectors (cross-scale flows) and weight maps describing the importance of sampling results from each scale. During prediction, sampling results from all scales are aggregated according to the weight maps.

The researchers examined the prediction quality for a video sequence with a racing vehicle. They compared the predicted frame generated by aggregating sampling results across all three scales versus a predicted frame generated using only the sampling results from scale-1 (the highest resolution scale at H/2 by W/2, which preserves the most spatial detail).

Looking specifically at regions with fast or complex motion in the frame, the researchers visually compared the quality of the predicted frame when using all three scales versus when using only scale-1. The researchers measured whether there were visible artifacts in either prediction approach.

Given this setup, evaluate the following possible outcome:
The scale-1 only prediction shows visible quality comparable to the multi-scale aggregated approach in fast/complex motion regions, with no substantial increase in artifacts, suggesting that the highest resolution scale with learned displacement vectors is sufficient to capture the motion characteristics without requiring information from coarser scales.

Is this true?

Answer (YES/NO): NO